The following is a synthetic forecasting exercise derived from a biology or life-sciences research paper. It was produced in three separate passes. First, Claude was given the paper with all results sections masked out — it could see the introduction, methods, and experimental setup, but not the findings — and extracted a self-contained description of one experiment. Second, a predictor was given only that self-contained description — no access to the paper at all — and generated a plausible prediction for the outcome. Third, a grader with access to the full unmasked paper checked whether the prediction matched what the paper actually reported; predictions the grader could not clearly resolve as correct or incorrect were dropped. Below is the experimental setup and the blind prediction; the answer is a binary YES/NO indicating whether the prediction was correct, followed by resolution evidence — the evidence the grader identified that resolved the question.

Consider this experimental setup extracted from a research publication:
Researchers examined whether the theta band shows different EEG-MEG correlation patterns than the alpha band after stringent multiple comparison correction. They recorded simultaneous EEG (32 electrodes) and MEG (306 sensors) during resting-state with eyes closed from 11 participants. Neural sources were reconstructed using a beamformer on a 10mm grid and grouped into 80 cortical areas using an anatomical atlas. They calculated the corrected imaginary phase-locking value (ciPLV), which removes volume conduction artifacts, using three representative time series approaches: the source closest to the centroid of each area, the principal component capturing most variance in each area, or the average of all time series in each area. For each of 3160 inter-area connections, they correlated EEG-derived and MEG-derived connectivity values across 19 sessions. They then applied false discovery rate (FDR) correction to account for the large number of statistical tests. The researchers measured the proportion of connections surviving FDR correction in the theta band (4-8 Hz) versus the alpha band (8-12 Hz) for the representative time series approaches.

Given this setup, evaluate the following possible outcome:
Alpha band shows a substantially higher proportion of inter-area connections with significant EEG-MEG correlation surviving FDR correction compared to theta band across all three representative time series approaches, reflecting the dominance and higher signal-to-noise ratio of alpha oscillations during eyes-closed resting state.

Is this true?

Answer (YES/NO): YES